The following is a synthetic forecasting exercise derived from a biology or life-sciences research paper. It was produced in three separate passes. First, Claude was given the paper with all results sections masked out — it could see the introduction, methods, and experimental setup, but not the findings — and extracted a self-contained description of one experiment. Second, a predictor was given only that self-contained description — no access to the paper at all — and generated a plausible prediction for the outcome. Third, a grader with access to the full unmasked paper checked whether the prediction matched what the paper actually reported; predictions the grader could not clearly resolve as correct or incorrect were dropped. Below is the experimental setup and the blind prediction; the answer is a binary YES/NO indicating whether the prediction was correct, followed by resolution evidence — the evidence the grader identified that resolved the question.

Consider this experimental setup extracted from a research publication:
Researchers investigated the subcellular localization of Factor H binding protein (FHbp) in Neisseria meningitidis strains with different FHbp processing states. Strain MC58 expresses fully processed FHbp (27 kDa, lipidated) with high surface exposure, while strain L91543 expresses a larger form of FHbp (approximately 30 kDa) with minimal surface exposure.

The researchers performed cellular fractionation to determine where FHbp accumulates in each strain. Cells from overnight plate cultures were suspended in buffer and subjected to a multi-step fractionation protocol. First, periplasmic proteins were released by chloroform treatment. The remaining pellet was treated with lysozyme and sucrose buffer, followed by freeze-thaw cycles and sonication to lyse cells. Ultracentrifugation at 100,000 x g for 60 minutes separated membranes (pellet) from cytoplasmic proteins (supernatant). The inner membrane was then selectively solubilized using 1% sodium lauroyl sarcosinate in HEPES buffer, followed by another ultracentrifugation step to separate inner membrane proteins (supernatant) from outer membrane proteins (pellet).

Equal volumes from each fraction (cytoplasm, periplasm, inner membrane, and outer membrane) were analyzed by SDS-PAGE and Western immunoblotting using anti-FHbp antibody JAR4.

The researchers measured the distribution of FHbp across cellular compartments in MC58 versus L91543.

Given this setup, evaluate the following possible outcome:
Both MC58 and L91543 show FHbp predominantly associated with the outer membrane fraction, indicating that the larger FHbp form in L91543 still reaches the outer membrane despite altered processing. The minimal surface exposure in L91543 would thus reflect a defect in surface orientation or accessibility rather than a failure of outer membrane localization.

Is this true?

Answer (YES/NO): NO